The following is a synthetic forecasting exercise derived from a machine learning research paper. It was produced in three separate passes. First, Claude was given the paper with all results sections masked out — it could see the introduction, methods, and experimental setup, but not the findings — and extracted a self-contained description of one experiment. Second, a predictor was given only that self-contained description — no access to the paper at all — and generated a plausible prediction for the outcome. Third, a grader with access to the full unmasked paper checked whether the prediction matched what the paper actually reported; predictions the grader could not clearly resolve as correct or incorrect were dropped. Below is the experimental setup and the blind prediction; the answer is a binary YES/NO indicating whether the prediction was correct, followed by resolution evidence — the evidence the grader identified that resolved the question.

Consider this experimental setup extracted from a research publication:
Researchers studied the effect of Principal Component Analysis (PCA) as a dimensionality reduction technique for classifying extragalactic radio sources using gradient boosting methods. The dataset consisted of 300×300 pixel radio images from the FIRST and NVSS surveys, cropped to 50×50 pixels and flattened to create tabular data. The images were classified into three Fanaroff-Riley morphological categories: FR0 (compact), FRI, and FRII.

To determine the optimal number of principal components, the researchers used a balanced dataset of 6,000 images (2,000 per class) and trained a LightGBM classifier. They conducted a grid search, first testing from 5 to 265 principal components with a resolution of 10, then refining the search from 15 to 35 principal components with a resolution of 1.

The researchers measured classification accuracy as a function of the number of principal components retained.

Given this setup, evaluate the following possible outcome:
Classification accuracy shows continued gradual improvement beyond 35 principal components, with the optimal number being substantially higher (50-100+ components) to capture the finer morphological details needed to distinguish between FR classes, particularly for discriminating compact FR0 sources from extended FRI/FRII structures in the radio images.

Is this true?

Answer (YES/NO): NO